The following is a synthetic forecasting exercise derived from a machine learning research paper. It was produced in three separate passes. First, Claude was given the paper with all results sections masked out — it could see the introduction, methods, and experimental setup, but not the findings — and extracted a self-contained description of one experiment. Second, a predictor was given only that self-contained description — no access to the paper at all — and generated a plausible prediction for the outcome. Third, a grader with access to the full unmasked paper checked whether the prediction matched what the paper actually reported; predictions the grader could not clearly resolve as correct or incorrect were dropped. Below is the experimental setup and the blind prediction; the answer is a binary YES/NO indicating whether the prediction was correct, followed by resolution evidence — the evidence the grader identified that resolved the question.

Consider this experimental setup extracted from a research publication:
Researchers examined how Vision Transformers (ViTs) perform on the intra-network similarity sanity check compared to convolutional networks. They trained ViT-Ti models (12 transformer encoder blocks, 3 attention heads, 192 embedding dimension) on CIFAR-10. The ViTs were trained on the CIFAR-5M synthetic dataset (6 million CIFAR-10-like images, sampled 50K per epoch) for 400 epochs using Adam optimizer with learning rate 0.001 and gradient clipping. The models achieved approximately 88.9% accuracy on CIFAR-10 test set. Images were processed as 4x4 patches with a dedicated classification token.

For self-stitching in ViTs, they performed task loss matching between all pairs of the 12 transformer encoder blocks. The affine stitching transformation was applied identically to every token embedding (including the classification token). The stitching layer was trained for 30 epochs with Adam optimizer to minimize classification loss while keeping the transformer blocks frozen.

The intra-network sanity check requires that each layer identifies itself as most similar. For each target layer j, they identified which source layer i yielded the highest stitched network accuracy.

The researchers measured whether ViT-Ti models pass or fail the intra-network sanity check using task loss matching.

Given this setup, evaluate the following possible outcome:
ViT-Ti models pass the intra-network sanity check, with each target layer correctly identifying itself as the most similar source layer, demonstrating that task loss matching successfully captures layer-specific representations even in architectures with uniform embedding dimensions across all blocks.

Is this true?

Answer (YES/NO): NO